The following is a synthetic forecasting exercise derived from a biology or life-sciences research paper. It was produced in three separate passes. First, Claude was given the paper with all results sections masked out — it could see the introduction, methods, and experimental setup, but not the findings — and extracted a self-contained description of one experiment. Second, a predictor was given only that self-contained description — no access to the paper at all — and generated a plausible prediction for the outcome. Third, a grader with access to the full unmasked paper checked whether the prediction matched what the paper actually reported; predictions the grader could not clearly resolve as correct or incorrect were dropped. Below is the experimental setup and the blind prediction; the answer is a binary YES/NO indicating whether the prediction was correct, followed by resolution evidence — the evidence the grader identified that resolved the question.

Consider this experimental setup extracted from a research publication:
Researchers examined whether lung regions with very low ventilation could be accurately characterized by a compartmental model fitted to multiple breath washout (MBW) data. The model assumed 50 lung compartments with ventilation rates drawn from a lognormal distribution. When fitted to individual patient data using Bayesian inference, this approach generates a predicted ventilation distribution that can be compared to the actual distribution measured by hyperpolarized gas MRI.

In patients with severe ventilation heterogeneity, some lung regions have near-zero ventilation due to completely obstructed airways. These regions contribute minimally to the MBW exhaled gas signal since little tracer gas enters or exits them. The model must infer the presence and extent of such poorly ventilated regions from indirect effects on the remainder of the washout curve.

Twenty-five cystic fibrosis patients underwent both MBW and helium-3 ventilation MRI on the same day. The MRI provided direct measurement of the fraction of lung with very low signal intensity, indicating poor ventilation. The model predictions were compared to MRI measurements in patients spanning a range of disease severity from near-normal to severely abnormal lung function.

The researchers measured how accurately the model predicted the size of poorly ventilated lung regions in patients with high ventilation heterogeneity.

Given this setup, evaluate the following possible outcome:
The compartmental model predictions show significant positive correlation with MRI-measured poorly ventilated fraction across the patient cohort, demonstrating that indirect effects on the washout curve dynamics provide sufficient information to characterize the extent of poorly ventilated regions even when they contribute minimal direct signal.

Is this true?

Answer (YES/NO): YES